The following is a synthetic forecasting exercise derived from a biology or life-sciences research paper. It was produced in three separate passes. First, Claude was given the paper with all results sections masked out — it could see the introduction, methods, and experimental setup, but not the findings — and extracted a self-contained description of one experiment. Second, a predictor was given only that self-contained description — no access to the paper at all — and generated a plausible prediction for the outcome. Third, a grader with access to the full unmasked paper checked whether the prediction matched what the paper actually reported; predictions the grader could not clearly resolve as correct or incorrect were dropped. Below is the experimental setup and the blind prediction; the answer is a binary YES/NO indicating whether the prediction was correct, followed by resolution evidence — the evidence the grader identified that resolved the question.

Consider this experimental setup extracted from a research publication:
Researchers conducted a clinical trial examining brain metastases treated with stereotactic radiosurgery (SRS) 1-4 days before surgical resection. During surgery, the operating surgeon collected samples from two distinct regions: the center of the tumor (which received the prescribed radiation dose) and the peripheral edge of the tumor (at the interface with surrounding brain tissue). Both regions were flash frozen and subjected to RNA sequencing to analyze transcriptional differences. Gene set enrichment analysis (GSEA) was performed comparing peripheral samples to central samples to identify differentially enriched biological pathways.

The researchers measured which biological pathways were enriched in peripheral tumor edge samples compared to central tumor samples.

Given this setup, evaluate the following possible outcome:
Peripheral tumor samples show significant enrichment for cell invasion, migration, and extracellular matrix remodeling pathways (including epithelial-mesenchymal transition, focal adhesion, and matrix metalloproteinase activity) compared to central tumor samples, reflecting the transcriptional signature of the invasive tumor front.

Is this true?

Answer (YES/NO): NO